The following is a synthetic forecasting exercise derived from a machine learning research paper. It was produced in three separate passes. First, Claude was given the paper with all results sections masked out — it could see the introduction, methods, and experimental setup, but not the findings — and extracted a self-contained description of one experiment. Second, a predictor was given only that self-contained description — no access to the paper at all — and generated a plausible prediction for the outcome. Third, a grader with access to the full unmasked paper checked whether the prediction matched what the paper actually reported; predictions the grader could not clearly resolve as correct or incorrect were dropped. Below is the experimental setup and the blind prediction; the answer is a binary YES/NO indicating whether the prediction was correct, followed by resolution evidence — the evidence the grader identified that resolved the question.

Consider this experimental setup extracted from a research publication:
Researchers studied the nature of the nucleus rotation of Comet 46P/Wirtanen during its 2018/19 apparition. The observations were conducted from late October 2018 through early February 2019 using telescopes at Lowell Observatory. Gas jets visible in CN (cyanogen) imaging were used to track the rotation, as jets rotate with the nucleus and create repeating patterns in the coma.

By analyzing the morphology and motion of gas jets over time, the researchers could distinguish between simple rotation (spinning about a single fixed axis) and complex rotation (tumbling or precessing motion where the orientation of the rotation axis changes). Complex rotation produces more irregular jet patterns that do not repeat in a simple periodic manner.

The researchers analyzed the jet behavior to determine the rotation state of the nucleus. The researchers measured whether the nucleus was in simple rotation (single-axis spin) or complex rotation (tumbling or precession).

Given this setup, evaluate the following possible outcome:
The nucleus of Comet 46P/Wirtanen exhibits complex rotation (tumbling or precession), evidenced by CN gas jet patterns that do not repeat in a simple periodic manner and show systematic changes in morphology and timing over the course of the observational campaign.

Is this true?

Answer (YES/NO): NO